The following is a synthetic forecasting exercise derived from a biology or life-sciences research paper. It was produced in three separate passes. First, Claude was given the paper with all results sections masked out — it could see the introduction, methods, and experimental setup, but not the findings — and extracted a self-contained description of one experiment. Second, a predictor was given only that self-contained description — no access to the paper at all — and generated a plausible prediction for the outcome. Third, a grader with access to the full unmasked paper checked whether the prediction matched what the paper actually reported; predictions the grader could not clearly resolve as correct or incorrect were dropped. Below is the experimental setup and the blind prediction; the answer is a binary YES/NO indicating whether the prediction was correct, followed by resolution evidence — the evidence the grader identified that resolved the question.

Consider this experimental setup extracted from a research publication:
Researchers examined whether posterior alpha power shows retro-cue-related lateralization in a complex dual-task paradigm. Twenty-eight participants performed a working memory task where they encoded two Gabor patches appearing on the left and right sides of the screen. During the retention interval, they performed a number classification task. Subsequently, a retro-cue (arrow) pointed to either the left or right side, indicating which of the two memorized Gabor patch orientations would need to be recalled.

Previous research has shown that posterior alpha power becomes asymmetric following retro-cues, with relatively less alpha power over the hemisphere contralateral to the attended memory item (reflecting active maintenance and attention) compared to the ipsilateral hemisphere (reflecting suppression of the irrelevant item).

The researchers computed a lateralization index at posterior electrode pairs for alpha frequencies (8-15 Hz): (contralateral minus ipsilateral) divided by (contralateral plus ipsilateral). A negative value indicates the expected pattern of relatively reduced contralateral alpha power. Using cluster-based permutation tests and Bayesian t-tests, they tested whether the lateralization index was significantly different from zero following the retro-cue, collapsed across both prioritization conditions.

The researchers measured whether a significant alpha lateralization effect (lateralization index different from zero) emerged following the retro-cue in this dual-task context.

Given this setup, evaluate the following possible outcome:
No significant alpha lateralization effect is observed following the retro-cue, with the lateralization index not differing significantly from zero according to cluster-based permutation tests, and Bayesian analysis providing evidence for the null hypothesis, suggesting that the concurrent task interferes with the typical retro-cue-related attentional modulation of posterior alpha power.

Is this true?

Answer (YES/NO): NO